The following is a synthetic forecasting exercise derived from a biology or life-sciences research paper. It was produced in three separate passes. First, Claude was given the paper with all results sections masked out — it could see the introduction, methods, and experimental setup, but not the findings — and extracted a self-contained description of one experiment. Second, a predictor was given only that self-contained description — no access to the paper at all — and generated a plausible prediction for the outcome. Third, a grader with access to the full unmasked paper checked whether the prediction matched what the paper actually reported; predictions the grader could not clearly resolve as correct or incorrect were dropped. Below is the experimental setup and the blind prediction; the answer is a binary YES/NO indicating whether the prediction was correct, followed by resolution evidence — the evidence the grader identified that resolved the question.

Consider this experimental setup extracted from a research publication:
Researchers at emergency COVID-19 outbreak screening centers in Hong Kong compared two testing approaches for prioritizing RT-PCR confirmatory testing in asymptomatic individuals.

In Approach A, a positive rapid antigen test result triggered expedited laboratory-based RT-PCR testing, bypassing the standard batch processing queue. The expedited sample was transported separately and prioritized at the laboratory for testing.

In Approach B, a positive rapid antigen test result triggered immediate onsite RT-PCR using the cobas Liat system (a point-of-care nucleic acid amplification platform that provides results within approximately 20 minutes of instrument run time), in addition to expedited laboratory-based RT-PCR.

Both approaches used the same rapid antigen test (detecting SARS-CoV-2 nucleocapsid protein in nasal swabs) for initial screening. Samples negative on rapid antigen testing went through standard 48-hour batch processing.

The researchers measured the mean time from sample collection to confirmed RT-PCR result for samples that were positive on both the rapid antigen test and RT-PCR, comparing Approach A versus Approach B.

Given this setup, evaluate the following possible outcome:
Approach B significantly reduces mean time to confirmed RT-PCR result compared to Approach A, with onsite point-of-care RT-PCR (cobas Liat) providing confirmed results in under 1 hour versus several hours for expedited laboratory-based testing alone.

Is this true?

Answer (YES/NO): YES